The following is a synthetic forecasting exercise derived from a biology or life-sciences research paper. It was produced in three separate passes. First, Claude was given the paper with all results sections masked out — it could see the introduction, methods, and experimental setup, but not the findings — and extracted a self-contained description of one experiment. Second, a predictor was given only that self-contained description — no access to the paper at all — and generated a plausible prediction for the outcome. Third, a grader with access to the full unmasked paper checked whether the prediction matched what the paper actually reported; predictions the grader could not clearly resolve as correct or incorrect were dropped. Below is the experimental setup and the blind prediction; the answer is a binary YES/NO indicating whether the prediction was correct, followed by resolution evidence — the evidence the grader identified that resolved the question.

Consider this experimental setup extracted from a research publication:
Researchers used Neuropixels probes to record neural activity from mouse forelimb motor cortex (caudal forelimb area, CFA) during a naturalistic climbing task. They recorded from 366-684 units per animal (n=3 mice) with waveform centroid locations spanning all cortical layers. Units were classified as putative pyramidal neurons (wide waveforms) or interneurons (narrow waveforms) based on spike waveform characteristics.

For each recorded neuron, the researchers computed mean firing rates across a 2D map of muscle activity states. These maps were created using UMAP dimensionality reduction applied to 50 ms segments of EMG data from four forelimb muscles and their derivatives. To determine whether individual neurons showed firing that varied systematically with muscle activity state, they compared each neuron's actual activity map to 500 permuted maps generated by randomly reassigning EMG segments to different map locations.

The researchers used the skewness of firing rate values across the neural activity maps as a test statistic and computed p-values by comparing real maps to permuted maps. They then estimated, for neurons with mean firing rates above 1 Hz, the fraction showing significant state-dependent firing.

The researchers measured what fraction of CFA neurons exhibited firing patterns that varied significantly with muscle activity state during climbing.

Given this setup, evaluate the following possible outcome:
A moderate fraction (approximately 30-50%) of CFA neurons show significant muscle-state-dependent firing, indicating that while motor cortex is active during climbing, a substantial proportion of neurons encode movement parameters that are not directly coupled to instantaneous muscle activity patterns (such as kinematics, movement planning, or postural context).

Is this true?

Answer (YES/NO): NO